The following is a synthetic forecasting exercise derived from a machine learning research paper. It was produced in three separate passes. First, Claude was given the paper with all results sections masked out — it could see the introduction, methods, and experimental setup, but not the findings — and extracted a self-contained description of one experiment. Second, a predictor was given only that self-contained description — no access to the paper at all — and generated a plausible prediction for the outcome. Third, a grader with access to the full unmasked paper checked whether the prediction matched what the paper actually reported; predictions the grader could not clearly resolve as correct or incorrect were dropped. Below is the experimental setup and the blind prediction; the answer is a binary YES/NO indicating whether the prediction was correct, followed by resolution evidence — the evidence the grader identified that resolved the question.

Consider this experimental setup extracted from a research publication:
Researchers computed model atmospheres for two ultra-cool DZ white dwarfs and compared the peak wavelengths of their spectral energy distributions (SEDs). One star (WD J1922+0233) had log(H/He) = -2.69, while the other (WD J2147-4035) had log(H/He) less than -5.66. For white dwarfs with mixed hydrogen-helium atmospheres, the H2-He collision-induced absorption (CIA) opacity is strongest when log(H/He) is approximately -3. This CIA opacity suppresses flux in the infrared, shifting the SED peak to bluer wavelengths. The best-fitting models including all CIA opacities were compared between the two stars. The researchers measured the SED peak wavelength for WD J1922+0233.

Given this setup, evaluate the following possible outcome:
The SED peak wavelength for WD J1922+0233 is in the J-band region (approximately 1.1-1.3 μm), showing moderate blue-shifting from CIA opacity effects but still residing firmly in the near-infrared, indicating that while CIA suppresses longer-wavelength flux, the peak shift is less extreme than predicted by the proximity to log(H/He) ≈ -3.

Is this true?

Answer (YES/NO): NO